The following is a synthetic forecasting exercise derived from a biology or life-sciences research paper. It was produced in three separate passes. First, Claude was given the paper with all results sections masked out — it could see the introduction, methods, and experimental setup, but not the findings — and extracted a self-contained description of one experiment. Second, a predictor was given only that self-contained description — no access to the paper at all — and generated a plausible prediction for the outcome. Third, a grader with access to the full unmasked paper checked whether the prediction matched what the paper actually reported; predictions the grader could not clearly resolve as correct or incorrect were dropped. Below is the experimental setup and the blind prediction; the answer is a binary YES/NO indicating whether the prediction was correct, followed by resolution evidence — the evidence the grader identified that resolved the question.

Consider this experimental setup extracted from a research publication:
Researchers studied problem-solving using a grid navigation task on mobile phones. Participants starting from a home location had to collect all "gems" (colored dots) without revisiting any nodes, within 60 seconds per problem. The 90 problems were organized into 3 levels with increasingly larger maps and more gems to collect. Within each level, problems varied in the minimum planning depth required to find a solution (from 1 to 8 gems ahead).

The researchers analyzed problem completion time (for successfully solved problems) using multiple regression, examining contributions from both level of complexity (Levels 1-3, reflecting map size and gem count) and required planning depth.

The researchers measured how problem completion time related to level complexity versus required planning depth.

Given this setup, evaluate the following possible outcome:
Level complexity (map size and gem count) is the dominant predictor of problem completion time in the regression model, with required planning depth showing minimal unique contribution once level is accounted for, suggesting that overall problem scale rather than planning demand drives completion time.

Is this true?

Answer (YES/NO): NO